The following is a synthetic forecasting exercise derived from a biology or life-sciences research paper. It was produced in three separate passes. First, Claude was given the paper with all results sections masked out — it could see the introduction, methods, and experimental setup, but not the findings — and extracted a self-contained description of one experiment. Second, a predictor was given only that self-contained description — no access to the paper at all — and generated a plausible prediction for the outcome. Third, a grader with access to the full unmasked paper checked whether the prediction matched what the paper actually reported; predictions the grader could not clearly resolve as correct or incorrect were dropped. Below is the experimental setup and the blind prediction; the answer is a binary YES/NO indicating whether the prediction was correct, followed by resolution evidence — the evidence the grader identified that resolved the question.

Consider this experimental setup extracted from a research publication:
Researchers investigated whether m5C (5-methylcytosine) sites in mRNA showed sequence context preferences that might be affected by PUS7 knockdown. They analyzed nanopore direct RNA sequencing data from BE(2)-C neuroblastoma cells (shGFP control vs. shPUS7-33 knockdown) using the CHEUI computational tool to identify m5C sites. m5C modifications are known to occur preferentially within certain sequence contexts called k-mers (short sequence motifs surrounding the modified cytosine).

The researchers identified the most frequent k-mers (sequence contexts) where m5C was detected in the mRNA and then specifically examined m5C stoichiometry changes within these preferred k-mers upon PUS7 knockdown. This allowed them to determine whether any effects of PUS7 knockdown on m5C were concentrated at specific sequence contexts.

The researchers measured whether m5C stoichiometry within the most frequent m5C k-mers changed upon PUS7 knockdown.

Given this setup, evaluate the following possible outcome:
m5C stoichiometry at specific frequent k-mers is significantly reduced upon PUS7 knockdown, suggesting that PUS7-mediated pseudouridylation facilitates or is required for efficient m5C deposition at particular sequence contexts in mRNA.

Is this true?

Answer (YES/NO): NO